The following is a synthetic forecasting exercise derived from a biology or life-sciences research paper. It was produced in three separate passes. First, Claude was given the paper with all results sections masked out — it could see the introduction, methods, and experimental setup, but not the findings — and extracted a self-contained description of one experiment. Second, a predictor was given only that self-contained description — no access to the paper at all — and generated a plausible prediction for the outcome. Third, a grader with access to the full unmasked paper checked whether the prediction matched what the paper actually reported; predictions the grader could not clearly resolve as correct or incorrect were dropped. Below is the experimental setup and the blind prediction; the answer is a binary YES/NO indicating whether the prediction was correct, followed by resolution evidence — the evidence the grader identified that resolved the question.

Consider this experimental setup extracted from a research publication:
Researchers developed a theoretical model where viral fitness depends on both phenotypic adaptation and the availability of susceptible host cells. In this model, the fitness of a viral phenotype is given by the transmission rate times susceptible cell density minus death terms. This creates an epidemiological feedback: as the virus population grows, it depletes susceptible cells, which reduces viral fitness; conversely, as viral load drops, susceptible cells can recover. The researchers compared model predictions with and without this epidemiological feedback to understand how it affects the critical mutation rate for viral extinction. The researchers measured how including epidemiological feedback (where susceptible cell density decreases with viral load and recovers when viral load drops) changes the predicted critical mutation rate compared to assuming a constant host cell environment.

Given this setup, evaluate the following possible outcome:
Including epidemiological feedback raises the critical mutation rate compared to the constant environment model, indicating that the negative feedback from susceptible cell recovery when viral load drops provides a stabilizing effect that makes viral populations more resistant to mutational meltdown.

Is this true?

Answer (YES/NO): NO